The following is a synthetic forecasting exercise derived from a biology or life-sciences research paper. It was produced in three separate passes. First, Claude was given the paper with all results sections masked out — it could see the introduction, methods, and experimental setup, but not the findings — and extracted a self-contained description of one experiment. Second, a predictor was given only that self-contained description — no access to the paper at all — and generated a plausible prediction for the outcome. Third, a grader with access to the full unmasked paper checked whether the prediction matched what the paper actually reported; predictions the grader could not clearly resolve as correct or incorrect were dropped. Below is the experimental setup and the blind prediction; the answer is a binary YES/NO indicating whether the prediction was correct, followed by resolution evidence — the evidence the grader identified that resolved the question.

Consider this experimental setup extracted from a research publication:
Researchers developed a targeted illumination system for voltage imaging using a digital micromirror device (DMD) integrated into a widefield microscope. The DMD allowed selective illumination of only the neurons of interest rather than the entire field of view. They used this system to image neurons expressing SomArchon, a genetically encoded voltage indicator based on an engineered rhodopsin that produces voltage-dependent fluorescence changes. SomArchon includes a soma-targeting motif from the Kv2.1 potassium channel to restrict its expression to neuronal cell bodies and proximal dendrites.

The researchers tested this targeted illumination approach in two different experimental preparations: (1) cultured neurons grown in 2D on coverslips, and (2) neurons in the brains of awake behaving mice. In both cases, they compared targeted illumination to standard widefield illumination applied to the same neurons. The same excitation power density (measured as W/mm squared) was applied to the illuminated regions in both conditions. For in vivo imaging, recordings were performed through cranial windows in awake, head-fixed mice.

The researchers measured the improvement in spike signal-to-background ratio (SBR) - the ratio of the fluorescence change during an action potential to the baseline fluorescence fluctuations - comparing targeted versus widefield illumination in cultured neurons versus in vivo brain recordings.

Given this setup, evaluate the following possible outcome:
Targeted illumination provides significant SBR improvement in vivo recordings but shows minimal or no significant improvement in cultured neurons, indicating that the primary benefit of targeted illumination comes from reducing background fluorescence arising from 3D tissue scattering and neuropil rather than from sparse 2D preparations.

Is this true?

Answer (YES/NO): NO